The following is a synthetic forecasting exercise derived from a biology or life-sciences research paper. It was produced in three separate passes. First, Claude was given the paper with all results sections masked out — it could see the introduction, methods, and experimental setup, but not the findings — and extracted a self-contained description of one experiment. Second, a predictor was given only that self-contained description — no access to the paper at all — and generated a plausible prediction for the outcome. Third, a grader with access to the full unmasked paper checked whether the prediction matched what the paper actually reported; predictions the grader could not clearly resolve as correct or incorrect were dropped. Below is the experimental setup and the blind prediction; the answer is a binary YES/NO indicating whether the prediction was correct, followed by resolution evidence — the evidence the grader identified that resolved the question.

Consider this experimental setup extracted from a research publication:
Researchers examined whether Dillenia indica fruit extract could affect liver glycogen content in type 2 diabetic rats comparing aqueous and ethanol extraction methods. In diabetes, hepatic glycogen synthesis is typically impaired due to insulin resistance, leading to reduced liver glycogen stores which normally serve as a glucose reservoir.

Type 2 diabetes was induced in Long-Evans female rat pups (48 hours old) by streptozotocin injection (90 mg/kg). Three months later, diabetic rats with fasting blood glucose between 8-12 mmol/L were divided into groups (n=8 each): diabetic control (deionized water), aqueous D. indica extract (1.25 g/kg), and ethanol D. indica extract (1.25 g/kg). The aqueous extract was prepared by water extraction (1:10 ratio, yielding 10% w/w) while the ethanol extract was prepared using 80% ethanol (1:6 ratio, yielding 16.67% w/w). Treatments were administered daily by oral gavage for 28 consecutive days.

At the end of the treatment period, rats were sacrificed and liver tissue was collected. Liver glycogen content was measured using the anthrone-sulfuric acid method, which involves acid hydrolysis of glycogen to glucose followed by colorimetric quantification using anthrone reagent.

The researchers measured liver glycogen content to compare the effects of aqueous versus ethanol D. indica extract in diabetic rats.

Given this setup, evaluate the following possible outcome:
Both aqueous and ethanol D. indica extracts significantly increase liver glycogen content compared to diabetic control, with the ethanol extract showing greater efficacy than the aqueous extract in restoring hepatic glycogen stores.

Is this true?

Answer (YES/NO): NO